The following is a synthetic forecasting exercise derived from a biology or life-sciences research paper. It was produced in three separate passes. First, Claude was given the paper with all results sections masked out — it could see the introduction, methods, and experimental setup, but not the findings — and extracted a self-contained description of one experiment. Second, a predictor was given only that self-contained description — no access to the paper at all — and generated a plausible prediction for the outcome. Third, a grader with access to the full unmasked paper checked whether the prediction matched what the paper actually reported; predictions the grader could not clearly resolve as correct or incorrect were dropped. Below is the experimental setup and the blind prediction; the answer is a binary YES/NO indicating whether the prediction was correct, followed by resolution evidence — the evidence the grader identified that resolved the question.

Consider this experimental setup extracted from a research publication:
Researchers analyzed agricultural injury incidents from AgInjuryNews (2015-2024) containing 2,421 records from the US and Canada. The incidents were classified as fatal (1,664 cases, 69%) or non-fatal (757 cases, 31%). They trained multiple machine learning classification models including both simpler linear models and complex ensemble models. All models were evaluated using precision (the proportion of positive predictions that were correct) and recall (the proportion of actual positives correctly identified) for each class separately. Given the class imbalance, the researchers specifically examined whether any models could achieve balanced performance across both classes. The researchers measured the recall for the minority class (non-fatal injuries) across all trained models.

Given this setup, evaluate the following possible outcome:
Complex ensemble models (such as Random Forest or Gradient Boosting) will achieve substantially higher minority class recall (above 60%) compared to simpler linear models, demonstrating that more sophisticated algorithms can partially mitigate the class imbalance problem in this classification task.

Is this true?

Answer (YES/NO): NO